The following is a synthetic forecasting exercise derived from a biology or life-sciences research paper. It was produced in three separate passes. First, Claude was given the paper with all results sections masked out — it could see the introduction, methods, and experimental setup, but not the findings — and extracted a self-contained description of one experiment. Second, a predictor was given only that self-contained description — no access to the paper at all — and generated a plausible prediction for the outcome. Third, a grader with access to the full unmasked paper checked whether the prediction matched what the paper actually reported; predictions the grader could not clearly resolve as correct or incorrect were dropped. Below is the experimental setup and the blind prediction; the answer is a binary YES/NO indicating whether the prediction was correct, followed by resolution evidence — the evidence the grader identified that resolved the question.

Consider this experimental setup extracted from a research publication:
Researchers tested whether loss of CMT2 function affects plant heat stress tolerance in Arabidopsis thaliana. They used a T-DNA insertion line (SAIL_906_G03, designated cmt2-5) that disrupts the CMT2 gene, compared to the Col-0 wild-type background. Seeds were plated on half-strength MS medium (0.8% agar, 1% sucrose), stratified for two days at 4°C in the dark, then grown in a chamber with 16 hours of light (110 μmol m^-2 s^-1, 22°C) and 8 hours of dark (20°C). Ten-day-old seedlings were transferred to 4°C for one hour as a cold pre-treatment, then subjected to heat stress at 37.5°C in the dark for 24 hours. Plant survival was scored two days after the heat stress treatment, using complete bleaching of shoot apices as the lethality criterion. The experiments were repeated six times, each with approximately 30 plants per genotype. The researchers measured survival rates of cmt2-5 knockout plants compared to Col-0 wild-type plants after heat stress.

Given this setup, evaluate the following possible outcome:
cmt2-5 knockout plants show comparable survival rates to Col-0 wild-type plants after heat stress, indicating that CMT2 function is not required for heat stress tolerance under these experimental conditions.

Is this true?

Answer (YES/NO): NO